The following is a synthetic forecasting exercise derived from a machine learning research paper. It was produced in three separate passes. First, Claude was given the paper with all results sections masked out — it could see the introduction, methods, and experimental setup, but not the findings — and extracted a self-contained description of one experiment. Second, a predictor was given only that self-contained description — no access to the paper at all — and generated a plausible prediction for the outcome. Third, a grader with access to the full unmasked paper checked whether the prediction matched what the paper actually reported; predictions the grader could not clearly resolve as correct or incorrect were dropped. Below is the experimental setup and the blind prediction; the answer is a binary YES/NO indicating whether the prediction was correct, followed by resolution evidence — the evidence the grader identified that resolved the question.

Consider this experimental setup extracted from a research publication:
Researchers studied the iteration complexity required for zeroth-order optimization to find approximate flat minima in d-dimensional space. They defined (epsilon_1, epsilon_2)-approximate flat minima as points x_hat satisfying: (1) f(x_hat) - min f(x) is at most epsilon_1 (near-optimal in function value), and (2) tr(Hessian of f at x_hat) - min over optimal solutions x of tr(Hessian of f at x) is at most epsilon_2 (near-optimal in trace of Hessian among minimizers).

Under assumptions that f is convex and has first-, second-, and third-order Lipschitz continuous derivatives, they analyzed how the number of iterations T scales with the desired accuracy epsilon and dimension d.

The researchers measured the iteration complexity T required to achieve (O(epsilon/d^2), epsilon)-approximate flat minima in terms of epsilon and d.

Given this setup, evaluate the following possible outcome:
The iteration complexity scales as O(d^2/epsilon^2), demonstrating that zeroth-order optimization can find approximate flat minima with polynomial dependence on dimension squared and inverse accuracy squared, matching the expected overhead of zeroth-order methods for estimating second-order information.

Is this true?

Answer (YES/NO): NO